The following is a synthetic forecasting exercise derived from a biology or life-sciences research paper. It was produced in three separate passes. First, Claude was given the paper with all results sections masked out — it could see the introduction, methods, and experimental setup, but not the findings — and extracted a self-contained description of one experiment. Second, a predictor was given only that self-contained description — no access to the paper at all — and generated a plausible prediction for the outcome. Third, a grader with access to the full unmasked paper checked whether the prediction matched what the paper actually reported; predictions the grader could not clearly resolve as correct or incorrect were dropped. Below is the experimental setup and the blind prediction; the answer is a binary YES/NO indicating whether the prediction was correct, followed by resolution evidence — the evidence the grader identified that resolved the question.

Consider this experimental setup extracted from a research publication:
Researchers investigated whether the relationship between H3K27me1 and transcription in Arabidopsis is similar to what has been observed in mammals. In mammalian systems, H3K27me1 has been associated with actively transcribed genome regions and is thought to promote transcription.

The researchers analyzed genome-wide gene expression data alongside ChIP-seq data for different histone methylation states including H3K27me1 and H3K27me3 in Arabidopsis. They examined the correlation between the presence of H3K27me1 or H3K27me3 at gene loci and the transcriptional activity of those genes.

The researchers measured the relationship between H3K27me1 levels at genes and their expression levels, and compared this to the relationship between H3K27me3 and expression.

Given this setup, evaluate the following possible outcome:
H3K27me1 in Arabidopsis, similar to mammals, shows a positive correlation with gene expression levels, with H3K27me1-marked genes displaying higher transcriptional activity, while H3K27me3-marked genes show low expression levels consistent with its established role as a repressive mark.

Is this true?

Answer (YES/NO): YES